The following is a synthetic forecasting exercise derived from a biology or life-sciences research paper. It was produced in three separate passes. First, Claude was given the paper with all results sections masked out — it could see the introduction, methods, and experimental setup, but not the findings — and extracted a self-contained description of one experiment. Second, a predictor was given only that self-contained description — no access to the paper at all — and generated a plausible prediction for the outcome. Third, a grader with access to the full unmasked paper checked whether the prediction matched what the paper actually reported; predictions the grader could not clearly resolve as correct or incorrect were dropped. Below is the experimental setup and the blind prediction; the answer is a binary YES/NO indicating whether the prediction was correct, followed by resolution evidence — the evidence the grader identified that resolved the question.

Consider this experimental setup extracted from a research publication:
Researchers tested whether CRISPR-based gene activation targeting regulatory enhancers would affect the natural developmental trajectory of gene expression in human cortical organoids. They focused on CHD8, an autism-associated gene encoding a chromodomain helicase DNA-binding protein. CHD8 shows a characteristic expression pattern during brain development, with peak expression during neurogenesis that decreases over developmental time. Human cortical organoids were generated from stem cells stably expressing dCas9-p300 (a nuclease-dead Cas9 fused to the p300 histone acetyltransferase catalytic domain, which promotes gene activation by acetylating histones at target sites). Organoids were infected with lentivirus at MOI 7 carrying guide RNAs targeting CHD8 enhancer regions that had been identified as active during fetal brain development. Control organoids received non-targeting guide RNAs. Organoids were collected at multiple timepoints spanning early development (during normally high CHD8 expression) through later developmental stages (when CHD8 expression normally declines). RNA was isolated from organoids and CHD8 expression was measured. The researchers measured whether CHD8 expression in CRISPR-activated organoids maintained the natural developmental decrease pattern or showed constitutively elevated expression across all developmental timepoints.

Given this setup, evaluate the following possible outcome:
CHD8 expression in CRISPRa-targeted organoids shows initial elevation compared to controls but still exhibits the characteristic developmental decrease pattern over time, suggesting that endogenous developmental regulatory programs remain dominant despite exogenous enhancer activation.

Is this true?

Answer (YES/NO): YES